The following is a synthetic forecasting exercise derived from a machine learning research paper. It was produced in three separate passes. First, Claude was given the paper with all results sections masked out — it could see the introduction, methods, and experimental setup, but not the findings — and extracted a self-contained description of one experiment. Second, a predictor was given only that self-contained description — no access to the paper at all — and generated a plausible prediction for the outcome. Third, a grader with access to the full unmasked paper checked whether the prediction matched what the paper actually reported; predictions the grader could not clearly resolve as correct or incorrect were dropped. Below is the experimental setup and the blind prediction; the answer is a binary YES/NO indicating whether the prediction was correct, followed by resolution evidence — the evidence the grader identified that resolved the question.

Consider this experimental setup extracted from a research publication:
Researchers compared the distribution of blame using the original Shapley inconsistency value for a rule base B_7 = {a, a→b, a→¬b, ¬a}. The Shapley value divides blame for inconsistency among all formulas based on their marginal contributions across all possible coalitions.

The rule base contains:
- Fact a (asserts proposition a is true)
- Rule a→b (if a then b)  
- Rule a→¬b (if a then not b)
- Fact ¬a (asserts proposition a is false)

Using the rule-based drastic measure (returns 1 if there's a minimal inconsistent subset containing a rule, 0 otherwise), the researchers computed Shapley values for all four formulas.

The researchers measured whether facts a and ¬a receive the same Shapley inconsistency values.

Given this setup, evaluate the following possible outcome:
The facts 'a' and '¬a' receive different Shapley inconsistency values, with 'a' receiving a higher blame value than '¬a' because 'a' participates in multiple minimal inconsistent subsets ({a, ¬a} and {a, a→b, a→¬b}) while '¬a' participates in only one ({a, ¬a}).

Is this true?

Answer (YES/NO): NO